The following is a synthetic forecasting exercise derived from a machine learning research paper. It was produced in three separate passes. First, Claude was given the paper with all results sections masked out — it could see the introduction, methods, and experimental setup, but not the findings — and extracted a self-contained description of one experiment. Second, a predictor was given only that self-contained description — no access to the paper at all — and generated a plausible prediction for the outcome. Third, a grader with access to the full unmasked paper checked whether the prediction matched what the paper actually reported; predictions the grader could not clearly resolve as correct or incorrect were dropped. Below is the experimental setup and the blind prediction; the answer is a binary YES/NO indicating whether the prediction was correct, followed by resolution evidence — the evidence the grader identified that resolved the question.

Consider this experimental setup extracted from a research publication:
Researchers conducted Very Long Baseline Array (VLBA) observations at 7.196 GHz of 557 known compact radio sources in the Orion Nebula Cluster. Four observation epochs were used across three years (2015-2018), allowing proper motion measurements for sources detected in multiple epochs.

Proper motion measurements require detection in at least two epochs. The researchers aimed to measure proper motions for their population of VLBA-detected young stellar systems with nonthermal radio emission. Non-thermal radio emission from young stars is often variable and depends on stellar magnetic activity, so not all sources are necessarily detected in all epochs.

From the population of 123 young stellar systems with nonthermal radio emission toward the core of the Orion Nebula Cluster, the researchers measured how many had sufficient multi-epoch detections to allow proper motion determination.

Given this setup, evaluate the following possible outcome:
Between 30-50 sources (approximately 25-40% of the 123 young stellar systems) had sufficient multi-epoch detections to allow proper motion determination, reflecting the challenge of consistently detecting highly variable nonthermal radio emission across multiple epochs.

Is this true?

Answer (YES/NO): NO